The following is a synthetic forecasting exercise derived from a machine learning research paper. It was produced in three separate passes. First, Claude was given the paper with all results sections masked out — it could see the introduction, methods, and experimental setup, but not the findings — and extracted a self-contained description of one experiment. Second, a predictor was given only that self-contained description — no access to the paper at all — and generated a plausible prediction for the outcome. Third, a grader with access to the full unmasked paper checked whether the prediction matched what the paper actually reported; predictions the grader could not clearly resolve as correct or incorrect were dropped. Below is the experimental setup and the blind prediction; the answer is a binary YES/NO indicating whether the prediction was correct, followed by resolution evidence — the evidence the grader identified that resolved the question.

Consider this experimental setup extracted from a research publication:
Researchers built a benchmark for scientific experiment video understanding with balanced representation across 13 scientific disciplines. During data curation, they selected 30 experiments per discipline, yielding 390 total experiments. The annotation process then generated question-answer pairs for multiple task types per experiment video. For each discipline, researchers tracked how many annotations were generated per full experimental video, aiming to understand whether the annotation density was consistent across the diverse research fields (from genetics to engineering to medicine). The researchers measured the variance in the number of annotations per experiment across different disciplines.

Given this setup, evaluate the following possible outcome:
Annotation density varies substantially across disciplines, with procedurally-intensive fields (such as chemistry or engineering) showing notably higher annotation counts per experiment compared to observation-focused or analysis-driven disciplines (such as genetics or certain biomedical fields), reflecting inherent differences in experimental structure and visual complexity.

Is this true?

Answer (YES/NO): NO